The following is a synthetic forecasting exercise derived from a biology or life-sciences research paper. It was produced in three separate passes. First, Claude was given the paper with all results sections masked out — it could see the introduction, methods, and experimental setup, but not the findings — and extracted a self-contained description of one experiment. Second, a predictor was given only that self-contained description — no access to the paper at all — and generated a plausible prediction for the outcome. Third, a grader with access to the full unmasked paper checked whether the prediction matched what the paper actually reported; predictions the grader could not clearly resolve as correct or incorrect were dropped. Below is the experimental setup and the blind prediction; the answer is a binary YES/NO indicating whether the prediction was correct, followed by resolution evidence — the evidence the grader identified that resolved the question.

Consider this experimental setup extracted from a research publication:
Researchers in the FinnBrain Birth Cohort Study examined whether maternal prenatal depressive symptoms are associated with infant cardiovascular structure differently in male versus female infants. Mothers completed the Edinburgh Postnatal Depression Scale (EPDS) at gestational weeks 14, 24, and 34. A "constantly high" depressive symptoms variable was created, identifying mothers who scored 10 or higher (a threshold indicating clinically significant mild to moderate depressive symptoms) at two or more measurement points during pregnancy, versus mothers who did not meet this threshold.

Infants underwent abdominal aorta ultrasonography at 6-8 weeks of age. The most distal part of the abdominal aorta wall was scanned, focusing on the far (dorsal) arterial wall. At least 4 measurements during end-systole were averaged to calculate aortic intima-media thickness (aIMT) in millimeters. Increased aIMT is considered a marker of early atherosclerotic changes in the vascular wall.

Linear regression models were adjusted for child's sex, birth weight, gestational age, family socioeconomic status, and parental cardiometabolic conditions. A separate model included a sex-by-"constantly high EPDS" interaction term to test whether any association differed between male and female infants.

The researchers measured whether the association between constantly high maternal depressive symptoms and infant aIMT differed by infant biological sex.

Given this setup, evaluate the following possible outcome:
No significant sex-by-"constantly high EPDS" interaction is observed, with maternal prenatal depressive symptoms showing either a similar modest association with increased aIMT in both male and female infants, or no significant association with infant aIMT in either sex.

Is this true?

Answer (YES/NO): NO